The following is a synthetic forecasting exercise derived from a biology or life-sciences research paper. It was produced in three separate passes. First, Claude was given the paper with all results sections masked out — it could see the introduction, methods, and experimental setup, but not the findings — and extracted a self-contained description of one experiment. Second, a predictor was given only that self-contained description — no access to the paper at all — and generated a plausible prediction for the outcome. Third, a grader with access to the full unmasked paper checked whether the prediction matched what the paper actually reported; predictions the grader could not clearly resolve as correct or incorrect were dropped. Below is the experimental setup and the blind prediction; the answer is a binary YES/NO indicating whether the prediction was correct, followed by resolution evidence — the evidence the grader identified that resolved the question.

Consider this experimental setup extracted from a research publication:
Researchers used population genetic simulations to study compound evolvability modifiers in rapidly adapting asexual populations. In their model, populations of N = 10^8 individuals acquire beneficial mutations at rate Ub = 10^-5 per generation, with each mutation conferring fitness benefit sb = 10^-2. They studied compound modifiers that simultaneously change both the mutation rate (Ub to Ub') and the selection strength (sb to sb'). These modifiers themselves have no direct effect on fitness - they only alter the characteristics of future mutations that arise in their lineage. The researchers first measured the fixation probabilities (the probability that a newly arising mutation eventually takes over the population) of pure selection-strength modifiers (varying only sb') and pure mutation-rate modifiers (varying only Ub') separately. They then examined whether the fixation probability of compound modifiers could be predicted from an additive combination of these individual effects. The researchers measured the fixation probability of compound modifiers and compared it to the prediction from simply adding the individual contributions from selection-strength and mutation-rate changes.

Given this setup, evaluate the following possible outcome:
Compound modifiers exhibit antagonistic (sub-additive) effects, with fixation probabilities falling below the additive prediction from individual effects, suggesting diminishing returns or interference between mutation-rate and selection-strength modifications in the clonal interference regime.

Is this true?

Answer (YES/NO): NO